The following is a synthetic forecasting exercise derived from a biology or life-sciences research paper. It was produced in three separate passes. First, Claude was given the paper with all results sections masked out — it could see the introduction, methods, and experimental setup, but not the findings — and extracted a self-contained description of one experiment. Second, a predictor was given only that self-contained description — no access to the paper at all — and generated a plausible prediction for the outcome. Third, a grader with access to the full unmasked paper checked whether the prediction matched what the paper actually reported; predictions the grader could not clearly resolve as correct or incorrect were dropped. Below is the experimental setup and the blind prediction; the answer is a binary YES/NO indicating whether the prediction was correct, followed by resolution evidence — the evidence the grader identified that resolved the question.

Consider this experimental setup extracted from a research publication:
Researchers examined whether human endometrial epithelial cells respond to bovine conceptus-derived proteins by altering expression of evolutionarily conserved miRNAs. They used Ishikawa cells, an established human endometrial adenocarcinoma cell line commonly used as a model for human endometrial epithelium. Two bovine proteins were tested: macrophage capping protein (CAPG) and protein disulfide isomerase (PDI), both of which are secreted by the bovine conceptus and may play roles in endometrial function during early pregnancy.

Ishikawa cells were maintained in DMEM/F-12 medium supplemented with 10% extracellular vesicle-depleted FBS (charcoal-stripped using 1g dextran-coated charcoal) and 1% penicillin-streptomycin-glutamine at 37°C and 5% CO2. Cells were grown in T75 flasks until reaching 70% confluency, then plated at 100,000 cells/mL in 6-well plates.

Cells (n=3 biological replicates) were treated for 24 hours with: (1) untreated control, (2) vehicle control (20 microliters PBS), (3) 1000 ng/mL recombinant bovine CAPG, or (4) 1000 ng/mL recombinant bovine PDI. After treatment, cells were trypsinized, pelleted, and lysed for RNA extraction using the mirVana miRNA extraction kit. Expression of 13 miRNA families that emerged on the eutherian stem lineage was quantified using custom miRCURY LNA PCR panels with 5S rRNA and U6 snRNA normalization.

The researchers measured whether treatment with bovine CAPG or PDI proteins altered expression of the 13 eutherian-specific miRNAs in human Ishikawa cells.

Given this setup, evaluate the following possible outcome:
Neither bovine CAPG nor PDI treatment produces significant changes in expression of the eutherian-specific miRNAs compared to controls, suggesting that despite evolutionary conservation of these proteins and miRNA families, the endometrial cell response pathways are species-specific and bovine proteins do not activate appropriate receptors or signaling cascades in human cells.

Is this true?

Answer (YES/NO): NO